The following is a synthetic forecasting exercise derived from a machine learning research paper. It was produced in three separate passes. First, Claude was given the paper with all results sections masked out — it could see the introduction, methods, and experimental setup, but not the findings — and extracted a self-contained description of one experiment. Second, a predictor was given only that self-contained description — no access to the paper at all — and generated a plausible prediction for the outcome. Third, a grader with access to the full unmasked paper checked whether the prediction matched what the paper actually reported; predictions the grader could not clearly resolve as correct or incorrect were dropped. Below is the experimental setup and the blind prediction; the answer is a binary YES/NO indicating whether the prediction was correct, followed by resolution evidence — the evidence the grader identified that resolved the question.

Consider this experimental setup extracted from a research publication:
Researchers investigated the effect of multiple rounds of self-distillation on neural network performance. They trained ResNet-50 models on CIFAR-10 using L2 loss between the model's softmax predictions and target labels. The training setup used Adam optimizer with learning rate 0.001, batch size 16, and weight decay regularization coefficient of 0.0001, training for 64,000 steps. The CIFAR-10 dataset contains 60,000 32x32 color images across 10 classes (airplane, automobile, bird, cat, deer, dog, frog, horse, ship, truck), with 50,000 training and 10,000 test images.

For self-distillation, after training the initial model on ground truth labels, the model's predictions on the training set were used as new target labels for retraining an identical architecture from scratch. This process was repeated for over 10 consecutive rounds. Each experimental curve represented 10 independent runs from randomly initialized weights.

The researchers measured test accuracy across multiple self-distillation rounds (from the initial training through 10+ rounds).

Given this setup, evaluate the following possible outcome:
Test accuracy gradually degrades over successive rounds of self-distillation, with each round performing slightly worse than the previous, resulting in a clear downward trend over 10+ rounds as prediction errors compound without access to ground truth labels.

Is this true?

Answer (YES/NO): NO